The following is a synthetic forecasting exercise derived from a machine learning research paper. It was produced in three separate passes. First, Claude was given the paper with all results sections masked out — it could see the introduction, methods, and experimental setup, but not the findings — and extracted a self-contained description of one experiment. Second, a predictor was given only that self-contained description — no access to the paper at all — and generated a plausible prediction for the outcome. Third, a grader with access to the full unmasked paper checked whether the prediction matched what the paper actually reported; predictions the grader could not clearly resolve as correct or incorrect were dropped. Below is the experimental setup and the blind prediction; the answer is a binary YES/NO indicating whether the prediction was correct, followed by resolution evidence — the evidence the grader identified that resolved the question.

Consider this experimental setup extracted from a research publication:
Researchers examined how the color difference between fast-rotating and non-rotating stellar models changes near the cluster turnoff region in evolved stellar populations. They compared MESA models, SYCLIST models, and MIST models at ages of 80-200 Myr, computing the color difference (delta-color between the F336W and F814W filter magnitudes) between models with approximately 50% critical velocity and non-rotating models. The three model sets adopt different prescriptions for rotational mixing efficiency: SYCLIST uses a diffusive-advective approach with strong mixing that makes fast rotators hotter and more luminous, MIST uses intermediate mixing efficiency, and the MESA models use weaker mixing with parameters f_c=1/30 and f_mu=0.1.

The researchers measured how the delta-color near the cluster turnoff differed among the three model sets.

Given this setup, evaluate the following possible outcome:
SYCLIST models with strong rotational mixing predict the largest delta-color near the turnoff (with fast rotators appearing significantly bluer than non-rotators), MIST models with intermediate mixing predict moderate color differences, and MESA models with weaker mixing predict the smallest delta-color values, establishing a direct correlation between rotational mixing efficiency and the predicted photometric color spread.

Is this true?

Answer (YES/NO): NO